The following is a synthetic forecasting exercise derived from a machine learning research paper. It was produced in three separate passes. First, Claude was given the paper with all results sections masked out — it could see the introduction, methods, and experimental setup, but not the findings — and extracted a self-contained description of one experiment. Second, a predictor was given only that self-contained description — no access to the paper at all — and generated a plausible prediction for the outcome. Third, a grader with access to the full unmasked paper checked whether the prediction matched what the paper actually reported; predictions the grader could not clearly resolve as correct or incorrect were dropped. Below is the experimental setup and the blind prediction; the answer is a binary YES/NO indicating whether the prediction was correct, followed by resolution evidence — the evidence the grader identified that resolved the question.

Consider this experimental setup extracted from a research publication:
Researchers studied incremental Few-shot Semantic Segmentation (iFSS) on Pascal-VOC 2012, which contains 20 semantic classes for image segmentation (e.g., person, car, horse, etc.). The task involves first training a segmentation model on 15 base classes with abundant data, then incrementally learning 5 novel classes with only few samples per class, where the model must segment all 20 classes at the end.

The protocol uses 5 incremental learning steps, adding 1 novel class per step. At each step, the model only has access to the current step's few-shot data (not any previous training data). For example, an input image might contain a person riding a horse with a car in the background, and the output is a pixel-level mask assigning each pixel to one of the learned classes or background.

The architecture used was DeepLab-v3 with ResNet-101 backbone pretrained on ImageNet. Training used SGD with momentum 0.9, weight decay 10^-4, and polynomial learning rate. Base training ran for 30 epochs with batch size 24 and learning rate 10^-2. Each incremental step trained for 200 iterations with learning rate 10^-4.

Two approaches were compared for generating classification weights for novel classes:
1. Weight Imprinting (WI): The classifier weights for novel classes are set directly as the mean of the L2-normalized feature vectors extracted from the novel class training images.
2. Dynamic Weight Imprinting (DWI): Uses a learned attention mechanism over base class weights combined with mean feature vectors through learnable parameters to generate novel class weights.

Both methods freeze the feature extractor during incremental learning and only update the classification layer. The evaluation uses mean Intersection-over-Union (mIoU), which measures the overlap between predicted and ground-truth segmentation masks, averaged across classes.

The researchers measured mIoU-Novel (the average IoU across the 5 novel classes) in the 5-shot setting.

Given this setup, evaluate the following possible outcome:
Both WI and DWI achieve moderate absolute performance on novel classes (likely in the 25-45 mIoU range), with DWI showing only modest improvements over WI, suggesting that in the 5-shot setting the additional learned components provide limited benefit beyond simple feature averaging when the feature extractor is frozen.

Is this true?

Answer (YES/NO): NO